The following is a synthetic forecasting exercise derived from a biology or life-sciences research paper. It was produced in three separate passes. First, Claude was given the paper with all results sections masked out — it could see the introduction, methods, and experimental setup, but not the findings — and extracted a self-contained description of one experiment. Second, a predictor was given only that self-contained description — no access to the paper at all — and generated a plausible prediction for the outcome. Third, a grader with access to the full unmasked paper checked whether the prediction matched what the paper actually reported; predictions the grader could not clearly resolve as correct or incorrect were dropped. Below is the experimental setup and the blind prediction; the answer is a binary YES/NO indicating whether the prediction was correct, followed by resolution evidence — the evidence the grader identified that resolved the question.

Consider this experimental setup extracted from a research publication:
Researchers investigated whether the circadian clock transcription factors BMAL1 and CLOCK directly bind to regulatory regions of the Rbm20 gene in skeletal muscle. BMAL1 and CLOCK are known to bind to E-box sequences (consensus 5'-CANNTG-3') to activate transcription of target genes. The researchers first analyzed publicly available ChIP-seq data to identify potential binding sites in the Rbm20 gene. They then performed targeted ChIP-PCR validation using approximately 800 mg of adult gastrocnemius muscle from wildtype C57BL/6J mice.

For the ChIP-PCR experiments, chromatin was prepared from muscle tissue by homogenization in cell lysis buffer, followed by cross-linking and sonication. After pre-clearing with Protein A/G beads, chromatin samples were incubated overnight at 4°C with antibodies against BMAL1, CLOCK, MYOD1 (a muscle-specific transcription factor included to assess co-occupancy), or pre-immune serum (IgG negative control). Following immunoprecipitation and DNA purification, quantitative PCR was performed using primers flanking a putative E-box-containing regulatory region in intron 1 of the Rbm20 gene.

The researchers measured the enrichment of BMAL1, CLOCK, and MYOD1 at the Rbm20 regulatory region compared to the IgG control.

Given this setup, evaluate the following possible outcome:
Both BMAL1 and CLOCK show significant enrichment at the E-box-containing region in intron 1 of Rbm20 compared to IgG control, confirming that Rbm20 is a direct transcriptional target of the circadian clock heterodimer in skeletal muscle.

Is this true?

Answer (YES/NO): YES